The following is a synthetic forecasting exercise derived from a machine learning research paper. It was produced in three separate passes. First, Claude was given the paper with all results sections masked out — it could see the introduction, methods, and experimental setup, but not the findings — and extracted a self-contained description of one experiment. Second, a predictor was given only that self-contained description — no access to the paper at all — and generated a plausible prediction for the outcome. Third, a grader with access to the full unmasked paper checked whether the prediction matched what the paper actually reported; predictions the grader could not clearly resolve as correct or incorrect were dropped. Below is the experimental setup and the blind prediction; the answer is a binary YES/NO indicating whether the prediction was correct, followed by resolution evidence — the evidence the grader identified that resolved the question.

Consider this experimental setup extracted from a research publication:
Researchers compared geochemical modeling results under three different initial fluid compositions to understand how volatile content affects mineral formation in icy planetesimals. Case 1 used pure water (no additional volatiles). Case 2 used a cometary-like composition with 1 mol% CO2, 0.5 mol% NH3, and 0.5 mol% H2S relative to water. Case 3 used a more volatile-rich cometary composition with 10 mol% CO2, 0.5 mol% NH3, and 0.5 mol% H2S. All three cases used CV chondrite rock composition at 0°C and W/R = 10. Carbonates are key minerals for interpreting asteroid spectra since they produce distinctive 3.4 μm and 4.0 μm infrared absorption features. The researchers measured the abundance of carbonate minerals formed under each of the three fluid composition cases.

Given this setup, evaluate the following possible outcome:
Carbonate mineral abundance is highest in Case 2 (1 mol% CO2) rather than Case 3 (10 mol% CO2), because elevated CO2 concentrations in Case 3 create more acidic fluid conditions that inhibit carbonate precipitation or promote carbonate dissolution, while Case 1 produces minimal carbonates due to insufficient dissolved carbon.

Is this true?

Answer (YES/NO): NO